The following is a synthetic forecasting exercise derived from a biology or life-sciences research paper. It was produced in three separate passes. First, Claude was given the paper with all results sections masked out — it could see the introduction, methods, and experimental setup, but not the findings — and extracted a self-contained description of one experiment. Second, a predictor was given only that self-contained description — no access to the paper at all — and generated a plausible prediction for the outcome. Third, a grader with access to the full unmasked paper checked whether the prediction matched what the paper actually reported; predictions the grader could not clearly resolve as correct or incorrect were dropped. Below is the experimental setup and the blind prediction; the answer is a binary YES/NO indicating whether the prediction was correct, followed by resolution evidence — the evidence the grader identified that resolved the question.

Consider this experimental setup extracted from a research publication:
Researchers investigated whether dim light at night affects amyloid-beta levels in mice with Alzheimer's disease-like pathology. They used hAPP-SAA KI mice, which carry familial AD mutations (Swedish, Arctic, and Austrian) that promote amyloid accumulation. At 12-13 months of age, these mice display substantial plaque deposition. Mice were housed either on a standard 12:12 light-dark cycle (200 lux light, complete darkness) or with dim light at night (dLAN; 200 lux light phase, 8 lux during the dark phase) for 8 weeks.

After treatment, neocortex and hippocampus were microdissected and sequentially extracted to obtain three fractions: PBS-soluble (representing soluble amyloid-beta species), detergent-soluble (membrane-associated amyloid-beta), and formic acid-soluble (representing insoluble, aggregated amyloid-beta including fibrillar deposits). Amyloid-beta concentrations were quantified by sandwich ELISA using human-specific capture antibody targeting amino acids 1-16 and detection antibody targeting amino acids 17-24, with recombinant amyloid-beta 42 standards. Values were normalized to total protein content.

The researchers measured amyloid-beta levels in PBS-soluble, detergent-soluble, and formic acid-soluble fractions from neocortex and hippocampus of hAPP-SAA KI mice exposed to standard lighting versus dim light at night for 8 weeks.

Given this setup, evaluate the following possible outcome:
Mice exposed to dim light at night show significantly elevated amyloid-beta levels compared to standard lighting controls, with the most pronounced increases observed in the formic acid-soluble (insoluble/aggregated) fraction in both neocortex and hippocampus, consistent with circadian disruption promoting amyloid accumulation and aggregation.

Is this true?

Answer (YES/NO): NO